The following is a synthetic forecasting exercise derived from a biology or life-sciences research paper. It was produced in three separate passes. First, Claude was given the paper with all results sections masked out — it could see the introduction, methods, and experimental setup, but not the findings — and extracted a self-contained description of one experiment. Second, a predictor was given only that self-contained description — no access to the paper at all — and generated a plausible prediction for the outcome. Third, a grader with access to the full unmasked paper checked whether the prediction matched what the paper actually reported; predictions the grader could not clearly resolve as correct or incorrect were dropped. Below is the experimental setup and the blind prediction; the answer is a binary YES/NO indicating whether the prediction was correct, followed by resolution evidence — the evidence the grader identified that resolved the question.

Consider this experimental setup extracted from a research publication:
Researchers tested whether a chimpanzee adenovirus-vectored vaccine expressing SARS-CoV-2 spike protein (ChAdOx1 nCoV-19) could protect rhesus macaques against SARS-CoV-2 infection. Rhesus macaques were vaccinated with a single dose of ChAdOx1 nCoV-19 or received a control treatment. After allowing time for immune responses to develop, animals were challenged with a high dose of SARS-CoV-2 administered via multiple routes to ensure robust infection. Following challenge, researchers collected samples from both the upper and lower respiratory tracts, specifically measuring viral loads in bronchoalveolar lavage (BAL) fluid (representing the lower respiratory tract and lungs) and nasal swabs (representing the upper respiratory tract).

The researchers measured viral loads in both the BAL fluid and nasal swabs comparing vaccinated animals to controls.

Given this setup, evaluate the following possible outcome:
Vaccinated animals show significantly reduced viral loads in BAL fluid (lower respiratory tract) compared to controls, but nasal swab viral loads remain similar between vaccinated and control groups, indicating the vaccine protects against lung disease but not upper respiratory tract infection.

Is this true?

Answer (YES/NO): YES